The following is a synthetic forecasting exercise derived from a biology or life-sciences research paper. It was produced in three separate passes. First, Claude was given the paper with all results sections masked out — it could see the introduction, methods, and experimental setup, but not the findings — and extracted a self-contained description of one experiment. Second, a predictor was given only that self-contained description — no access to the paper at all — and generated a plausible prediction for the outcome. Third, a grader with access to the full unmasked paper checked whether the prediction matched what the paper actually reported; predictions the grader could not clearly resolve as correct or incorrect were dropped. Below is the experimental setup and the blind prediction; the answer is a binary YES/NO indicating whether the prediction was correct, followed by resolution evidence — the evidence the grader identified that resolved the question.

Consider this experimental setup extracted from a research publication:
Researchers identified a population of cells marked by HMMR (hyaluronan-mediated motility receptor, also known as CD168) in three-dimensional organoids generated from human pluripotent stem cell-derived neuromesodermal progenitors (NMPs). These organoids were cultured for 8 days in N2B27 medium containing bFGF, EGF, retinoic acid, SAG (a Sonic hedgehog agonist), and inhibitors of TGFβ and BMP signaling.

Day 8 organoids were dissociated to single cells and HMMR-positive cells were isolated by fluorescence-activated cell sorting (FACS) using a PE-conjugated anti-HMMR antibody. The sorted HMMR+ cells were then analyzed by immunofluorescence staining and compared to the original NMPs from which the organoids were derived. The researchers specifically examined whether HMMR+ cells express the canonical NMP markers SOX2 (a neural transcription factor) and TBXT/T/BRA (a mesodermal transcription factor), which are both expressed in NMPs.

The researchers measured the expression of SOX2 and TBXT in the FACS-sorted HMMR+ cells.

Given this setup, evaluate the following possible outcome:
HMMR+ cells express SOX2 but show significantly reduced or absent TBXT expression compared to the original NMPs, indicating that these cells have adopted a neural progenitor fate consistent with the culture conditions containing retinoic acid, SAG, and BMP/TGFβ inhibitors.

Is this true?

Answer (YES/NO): NO